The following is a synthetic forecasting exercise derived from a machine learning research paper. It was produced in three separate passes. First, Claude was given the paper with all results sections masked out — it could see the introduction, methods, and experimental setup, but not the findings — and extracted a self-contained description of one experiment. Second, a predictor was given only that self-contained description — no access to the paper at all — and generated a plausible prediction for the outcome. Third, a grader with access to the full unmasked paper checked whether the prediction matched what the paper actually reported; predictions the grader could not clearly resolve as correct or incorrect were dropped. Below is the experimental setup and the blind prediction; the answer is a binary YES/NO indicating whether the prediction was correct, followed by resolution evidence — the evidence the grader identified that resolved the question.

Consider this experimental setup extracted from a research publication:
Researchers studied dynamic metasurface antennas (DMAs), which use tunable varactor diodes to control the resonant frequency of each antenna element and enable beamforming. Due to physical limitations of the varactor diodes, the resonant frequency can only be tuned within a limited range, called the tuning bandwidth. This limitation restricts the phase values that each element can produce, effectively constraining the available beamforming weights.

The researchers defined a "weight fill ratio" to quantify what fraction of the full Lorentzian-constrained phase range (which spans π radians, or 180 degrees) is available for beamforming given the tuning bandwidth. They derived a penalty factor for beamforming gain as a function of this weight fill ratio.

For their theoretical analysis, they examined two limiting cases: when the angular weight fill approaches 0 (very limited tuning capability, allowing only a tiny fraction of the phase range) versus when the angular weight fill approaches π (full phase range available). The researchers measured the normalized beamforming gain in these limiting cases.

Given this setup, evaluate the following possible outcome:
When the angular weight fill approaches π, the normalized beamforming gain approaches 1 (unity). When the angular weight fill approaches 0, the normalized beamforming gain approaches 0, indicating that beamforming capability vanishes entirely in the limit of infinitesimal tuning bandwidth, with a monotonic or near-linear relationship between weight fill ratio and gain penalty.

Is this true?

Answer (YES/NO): YES